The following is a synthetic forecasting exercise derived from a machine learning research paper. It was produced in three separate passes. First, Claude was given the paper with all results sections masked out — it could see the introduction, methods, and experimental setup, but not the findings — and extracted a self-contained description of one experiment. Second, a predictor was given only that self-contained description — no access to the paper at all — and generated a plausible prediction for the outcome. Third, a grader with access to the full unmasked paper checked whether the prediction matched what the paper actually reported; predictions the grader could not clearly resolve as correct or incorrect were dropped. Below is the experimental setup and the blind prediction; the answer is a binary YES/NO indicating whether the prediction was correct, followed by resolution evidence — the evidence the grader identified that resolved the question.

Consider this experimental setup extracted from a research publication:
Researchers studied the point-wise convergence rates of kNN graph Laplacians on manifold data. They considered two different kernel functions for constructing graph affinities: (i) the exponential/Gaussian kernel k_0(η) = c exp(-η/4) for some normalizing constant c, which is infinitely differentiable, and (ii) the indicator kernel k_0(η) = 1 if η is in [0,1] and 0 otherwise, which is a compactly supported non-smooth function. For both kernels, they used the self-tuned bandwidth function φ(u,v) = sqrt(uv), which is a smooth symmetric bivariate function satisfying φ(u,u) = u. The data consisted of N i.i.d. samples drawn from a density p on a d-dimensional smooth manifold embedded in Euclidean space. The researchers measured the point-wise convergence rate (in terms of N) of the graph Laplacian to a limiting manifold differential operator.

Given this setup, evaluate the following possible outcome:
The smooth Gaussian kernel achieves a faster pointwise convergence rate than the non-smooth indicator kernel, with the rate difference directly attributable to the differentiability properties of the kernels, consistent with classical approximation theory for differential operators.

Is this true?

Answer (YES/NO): YES